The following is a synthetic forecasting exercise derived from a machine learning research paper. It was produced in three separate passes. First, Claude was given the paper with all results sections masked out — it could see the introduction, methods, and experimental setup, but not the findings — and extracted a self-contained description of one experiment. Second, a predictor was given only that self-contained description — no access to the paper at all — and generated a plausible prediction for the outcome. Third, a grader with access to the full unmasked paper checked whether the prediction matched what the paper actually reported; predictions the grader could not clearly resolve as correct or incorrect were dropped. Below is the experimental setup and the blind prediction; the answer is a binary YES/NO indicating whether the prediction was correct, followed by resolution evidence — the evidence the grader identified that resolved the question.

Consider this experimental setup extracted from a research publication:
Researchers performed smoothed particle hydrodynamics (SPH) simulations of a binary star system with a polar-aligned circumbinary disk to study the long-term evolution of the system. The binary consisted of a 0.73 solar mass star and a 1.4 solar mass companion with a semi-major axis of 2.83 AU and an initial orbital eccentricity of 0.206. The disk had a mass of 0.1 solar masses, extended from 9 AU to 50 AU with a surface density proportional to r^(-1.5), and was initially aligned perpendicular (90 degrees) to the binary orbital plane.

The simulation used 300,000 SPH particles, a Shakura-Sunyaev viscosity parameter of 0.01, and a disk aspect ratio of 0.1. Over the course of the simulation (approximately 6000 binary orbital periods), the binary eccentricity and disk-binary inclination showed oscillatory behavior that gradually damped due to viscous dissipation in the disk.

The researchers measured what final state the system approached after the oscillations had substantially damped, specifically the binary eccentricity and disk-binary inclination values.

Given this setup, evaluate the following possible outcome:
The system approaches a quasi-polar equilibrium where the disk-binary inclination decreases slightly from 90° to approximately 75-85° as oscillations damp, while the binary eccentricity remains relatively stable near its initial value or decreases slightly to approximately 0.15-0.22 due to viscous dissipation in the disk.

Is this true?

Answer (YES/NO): NO